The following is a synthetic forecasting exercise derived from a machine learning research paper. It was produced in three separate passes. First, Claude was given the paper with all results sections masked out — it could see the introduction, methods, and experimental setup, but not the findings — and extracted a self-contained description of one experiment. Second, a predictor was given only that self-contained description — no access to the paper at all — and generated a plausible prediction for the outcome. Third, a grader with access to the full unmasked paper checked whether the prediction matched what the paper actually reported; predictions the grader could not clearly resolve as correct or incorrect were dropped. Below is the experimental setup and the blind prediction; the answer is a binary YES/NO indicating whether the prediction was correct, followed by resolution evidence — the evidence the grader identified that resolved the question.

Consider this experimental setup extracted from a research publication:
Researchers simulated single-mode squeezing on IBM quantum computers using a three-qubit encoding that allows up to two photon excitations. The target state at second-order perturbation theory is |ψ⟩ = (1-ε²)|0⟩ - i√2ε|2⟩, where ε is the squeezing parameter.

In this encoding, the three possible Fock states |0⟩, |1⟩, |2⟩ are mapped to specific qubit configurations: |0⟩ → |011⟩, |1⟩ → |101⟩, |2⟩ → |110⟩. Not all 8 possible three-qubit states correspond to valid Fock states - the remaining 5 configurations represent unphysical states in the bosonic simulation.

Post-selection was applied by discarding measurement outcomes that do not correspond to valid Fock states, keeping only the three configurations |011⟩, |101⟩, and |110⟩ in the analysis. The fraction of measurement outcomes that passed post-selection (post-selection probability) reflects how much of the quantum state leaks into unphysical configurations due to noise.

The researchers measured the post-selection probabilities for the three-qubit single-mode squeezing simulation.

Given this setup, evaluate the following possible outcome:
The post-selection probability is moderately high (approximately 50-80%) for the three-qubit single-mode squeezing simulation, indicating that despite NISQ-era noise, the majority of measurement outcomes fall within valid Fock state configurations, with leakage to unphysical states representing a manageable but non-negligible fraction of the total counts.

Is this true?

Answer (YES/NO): NO